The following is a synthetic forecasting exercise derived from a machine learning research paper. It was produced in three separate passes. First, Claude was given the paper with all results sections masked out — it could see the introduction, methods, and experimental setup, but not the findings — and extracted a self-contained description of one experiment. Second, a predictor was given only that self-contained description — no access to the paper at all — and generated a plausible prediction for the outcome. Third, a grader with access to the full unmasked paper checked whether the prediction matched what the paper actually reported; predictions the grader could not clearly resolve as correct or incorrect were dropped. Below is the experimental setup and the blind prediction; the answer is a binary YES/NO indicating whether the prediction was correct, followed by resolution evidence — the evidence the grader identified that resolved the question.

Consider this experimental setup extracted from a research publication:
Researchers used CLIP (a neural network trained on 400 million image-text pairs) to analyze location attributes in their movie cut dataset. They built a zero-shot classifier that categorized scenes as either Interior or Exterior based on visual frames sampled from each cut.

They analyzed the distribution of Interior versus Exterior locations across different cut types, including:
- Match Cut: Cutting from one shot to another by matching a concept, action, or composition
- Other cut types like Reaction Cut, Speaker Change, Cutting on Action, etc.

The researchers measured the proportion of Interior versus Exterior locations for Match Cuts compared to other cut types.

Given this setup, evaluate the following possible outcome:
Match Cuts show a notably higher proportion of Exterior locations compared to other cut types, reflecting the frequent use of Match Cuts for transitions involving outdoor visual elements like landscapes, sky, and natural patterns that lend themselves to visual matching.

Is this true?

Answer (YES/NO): YES